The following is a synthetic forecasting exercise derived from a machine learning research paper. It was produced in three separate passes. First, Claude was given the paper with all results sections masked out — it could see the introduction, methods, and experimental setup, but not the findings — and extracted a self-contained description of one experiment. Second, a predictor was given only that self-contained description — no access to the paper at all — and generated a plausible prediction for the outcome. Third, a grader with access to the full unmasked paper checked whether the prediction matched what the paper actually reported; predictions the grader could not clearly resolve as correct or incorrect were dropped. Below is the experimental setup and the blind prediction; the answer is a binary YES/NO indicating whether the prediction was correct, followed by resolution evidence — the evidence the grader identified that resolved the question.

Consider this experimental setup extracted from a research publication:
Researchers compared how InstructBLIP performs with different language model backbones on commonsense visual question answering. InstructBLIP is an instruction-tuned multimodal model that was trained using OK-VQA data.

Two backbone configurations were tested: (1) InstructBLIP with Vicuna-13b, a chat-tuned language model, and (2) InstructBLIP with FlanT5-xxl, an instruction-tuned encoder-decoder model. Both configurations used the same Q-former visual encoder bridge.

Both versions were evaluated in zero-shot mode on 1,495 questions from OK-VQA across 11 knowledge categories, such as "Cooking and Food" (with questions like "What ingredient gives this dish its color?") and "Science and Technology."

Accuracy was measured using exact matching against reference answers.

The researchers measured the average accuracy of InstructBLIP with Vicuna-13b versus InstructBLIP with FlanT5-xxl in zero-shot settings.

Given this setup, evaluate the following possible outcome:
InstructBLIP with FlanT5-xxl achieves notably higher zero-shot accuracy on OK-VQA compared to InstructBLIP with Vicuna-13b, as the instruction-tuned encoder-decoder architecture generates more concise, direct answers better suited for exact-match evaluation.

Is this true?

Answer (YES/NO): YES